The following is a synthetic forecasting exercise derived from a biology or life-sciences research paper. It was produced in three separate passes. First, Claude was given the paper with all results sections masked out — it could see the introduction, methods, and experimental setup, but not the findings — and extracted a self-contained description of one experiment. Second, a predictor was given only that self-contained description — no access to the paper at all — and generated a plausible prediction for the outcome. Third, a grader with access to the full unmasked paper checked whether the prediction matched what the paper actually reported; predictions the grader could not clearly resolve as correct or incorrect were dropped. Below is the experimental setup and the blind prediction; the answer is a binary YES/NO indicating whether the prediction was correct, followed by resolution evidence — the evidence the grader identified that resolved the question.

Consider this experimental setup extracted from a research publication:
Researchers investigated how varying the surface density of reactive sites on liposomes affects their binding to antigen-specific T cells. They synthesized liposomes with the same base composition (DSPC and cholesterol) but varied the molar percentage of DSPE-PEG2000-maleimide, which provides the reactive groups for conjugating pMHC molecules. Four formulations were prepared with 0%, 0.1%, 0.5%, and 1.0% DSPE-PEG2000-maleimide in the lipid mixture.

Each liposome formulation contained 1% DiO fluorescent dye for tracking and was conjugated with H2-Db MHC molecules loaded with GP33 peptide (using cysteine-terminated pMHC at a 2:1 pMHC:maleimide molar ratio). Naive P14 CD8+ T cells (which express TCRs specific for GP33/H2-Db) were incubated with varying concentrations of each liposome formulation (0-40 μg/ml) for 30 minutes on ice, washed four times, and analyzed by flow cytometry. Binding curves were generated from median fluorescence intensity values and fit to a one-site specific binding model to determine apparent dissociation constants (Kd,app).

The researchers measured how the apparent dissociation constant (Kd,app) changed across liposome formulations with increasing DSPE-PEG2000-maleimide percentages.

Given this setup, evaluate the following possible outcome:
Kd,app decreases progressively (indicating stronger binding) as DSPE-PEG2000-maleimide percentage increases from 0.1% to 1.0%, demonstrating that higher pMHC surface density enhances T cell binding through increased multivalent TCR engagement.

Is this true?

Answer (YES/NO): NO